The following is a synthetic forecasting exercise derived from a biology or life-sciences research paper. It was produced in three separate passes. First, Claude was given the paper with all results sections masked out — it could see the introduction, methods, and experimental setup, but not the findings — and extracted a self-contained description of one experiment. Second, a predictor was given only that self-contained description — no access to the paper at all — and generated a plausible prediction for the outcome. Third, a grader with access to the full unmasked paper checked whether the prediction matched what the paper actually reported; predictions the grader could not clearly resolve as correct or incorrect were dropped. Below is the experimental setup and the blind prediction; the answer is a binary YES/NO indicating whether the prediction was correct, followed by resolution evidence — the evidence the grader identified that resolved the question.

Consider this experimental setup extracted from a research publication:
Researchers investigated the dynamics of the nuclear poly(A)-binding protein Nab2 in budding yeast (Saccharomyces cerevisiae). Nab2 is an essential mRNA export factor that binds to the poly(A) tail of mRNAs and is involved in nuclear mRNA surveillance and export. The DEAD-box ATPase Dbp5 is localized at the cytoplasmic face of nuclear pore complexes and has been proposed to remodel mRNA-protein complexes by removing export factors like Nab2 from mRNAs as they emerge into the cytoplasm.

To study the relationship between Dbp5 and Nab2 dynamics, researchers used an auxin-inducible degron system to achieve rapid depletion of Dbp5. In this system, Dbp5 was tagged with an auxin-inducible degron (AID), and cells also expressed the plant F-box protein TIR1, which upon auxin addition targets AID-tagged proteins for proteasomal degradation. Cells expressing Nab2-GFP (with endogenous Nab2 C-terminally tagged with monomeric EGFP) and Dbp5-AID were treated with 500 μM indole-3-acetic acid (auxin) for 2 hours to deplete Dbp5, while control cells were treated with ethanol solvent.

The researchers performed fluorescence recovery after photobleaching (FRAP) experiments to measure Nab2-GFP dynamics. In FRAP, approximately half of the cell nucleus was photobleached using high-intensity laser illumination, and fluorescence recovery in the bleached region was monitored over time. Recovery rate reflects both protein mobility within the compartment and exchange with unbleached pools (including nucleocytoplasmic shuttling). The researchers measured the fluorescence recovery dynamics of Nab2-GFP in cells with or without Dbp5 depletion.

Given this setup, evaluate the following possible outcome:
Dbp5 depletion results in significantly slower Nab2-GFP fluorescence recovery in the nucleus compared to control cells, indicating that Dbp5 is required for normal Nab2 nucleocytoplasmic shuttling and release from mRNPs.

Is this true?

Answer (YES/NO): YES